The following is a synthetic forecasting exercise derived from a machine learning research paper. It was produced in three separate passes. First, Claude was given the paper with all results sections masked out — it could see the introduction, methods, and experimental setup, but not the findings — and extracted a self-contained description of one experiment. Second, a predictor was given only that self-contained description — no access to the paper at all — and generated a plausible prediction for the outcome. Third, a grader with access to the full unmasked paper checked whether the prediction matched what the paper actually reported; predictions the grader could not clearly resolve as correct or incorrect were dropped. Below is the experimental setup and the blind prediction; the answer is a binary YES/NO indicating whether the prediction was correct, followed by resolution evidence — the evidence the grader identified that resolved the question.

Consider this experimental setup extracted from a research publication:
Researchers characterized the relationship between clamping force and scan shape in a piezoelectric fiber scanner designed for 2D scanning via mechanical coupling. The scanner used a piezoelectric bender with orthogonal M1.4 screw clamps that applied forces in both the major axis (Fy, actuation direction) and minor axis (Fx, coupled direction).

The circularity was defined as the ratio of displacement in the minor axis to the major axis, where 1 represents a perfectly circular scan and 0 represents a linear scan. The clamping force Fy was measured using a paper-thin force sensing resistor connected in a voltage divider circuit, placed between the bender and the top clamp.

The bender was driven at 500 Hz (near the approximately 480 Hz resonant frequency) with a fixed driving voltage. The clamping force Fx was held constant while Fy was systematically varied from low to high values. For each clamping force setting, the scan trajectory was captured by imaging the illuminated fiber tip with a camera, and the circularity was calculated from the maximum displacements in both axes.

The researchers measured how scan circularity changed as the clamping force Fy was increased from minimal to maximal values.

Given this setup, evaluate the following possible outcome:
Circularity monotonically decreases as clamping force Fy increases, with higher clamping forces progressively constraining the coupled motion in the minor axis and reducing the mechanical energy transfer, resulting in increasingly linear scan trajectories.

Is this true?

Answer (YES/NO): NO